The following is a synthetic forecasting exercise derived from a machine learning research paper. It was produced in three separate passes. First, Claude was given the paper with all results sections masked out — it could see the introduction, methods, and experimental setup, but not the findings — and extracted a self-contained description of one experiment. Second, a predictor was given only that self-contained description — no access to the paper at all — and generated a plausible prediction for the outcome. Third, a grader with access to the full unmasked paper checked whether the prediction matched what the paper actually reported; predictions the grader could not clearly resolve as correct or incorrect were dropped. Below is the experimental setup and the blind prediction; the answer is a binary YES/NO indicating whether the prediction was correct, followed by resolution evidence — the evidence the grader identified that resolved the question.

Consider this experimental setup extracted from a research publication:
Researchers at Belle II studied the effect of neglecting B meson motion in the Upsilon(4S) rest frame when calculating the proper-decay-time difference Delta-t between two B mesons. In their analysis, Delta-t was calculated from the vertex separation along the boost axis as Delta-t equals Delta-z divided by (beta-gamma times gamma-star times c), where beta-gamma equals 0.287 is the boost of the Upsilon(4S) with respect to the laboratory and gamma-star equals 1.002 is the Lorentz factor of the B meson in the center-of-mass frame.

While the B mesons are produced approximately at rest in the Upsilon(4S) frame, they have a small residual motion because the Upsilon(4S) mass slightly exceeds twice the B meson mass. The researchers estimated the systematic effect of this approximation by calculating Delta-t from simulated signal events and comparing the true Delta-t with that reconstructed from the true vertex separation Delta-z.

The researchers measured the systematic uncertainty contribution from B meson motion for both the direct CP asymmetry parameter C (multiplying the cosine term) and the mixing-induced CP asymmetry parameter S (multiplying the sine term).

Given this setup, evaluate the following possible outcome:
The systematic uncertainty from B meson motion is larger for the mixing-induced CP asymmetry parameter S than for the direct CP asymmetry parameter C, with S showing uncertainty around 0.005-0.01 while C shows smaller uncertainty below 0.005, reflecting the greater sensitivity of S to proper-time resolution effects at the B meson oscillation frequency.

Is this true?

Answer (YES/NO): NO